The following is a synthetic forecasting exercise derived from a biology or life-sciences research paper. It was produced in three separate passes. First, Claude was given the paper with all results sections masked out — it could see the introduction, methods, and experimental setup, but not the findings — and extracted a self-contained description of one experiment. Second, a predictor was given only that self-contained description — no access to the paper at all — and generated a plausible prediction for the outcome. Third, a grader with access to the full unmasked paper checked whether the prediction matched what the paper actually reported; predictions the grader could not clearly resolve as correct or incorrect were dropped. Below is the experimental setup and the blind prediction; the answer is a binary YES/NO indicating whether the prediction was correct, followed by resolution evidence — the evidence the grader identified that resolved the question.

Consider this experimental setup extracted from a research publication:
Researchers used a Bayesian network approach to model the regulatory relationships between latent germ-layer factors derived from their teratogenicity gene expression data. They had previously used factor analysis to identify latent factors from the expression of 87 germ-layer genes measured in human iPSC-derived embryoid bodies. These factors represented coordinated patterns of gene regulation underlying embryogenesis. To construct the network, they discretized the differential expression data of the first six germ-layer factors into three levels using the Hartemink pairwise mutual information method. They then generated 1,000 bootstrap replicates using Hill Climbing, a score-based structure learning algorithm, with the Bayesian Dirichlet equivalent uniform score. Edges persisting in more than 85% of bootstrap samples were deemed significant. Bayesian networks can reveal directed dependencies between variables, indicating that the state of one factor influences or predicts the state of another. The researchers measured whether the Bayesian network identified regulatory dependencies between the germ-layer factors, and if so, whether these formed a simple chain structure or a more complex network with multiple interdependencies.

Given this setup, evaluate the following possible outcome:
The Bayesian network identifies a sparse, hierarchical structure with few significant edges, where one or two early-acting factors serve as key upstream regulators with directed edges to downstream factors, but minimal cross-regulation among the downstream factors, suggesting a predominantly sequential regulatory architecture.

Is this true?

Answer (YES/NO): NO